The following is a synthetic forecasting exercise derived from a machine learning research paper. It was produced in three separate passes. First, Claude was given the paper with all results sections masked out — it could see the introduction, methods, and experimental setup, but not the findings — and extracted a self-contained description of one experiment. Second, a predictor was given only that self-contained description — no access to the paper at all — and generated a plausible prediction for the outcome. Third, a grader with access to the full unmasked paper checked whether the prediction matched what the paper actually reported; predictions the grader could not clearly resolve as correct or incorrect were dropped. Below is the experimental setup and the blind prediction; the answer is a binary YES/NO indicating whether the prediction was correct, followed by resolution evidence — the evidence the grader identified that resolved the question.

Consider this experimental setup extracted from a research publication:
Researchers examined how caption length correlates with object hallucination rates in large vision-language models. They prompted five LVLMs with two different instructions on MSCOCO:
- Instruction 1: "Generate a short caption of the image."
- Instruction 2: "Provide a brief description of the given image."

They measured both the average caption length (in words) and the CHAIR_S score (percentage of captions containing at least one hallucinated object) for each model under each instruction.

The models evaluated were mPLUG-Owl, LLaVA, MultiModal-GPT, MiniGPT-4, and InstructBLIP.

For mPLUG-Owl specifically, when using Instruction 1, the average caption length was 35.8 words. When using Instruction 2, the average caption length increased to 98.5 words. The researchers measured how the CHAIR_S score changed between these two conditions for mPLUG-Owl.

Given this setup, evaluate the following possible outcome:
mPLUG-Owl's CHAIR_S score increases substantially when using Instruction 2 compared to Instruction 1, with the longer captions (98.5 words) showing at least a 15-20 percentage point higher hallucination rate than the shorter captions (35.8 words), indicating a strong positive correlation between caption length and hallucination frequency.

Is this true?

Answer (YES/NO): YES